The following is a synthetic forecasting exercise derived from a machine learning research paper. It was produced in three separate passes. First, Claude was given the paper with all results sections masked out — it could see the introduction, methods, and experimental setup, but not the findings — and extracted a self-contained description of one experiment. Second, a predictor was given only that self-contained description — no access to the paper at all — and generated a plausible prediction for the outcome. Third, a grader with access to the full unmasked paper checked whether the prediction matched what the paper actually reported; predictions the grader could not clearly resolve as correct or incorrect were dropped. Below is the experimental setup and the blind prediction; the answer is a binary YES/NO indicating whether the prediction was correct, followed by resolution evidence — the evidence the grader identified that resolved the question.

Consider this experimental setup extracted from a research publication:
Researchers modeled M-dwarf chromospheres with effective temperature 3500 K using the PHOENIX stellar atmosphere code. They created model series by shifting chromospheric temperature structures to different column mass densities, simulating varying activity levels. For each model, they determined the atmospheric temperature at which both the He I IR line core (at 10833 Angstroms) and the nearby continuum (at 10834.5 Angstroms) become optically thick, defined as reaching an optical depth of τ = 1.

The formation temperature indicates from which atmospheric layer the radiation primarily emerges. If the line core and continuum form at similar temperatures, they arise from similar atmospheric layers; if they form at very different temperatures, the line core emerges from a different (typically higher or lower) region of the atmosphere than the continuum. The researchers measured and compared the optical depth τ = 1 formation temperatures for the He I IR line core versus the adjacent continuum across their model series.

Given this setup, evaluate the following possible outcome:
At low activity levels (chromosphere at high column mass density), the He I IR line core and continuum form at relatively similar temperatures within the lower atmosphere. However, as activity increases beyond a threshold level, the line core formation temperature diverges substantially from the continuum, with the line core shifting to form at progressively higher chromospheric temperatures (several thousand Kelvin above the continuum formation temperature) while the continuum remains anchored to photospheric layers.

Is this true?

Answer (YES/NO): NO